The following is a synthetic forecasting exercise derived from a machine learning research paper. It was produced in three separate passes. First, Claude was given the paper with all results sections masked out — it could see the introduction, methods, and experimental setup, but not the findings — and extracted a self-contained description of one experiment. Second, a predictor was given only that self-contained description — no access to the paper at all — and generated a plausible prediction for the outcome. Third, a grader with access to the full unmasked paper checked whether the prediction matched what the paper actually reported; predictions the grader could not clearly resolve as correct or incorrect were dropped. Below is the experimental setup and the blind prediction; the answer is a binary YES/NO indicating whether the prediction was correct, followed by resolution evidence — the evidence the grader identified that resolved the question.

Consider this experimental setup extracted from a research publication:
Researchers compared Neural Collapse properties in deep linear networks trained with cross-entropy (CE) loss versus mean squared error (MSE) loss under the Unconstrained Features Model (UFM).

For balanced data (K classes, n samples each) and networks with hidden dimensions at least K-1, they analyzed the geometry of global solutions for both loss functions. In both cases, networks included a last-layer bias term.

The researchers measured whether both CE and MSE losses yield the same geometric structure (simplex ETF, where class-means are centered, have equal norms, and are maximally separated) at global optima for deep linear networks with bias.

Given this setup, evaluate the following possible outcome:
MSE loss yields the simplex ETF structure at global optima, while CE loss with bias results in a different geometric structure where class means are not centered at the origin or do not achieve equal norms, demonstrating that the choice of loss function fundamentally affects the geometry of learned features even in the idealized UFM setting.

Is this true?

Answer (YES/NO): NO